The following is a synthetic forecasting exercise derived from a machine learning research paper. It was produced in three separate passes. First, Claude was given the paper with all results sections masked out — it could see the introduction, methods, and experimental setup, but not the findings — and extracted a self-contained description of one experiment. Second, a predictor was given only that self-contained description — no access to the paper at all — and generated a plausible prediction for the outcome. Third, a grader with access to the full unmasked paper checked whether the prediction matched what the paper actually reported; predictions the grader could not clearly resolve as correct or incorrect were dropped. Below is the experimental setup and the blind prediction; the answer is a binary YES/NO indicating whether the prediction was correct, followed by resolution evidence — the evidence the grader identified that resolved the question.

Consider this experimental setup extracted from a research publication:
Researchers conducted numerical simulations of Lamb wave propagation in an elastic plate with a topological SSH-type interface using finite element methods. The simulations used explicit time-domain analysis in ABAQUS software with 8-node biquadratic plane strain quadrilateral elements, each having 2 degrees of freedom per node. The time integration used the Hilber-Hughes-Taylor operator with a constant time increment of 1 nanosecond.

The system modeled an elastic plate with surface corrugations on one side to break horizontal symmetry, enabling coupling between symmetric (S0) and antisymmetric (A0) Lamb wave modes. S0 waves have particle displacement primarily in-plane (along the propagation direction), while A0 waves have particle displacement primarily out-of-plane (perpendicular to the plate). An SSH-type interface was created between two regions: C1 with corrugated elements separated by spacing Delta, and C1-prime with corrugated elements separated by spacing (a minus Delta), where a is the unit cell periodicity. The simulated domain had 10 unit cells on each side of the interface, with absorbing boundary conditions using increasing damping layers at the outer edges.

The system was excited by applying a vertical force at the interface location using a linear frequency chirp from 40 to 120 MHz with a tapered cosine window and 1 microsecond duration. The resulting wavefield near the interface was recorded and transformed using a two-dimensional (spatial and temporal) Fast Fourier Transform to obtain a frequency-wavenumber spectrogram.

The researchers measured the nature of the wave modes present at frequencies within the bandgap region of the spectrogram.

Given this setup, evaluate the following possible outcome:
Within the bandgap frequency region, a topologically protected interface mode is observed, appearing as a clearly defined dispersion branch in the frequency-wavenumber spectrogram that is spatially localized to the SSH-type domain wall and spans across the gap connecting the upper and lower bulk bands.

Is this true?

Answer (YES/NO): NO